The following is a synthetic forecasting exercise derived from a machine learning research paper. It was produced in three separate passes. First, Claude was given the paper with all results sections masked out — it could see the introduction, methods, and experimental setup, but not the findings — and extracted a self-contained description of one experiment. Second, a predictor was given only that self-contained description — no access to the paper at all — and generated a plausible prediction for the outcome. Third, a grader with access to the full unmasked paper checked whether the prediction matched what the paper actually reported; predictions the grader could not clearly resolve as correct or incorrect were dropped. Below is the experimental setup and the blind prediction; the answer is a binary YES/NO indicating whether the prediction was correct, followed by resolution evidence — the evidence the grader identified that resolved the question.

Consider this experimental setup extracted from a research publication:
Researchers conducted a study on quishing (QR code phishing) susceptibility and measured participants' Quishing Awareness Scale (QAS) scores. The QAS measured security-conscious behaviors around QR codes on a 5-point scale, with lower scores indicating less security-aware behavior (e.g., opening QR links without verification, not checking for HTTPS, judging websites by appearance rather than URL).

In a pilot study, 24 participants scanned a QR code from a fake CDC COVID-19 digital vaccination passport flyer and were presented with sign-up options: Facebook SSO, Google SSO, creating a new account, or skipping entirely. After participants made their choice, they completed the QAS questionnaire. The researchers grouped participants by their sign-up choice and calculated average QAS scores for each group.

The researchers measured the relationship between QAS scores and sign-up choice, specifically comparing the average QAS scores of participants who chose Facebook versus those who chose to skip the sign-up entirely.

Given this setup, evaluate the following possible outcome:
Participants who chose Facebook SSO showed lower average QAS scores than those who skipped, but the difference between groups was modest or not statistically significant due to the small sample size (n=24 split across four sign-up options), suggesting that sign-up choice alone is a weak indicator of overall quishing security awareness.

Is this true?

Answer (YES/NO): NO